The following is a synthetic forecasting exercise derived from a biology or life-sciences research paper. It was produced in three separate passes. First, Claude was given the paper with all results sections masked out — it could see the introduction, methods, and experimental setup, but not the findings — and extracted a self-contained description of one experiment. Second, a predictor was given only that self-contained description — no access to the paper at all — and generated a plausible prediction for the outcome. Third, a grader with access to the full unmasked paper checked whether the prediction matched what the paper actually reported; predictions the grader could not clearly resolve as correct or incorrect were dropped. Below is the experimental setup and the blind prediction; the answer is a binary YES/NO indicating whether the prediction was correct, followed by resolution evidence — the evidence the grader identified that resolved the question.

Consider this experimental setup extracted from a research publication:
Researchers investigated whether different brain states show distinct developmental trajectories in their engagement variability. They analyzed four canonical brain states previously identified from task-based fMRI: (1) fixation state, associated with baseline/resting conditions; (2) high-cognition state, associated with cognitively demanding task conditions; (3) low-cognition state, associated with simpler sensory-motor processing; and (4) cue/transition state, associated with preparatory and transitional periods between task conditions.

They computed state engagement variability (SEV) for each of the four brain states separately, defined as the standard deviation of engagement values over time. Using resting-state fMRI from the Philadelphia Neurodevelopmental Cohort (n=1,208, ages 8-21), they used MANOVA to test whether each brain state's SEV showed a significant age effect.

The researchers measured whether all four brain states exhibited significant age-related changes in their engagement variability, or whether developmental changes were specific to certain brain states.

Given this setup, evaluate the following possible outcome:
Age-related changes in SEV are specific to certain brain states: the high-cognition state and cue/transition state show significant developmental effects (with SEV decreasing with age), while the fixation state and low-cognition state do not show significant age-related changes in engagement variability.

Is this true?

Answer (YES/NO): NO